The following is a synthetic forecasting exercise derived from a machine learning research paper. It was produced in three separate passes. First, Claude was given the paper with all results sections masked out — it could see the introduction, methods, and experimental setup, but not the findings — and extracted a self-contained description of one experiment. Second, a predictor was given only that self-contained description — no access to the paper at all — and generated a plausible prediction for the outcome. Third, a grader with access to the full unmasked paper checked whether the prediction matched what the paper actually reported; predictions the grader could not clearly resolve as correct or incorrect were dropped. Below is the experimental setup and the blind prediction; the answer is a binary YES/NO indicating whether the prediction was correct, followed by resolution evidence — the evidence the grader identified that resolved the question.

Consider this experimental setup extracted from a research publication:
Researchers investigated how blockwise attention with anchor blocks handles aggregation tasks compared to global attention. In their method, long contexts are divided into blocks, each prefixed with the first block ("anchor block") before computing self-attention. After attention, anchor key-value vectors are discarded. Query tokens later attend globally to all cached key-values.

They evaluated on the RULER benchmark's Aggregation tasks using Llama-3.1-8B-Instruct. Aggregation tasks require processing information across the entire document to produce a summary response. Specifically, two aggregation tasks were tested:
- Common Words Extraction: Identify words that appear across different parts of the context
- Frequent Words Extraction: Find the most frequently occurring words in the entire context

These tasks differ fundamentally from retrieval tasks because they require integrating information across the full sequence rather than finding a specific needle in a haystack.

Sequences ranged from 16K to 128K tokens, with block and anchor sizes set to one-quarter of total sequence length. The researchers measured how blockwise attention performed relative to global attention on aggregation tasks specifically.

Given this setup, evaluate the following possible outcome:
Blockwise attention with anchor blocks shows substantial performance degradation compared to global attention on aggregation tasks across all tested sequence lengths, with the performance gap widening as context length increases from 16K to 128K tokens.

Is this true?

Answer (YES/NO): NO